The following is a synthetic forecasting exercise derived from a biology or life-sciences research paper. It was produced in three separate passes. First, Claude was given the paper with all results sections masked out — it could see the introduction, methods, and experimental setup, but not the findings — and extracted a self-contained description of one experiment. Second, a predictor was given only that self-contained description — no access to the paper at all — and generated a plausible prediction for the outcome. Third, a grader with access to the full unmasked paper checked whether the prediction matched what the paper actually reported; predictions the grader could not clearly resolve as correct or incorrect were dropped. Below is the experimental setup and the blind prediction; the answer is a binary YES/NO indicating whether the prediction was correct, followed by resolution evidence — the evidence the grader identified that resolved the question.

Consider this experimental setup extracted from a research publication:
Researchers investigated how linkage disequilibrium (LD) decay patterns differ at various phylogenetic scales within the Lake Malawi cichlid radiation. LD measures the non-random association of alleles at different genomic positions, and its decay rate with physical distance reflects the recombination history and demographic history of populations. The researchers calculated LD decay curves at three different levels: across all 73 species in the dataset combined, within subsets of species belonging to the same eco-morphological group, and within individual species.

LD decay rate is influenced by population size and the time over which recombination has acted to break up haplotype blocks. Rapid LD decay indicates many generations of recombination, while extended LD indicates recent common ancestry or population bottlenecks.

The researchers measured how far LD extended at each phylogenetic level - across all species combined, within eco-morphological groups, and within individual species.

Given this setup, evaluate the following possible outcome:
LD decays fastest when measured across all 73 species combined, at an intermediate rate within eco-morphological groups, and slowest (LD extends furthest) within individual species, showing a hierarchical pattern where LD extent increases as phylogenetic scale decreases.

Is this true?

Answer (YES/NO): YES